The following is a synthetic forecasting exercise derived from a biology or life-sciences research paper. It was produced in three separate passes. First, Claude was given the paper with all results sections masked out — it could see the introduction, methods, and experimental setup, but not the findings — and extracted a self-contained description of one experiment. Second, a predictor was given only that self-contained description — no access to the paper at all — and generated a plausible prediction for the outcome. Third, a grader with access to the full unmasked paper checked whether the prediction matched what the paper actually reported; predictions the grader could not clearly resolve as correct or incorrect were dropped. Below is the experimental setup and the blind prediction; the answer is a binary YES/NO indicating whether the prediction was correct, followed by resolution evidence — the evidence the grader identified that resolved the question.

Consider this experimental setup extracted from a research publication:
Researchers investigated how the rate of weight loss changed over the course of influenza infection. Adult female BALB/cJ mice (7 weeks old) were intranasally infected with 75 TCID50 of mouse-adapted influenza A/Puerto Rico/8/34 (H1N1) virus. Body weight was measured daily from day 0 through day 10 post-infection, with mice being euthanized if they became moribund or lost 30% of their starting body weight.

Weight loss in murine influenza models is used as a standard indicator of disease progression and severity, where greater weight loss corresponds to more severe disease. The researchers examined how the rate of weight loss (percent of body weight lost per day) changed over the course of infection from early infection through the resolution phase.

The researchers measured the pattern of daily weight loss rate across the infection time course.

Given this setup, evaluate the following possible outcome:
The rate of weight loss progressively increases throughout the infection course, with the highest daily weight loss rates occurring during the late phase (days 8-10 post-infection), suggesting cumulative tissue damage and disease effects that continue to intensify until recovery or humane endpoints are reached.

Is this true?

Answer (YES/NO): NO